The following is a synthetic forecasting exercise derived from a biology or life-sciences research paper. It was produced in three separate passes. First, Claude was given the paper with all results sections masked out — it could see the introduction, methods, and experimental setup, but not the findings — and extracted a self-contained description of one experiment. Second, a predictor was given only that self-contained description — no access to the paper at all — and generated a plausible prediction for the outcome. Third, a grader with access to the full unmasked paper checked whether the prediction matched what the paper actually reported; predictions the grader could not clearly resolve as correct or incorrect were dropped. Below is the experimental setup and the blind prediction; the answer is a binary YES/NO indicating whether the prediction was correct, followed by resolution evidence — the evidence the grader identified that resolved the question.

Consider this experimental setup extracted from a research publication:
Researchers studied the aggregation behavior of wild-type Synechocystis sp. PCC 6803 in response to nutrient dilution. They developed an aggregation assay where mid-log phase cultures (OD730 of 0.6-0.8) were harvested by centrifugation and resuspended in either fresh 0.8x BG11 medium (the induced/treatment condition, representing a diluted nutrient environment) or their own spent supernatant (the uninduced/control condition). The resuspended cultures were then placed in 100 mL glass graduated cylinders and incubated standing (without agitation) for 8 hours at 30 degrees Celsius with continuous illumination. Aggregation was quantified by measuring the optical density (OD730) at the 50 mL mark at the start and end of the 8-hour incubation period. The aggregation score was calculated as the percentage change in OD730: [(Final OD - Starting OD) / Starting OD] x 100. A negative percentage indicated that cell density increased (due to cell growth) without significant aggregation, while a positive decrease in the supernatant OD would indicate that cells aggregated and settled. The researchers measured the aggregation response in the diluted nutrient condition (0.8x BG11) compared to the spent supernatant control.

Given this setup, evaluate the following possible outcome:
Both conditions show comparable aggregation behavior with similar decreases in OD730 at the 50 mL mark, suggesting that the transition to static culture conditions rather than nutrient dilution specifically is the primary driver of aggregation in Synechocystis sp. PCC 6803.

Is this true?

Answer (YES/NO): NO